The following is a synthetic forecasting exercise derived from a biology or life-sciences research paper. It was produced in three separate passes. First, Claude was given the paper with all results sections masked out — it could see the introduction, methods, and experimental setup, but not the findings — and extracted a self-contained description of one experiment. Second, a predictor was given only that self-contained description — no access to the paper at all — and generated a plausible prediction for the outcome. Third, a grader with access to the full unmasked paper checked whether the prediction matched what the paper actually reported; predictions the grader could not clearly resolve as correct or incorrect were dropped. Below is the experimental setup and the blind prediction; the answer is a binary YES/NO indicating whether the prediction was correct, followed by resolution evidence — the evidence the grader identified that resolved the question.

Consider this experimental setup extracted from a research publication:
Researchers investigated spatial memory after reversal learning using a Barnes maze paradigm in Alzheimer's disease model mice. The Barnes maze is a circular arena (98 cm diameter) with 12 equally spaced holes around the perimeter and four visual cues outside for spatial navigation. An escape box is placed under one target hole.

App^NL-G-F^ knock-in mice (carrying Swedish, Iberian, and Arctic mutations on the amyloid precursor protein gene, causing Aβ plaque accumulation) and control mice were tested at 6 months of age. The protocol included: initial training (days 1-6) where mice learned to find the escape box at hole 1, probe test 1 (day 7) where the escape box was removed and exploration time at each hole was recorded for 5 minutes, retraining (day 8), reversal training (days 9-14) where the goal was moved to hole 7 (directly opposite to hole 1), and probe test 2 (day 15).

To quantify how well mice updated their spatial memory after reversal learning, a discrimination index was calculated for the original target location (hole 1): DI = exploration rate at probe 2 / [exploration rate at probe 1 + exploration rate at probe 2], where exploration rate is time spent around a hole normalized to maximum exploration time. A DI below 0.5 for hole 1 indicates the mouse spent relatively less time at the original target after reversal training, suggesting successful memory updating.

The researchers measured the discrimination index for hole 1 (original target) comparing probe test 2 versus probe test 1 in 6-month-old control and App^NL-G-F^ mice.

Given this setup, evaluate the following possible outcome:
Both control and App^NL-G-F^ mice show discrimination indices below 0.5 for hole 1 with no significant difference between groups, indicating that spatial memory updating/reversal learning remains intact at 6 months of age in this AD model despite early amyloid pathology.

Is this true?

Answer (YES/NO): NO